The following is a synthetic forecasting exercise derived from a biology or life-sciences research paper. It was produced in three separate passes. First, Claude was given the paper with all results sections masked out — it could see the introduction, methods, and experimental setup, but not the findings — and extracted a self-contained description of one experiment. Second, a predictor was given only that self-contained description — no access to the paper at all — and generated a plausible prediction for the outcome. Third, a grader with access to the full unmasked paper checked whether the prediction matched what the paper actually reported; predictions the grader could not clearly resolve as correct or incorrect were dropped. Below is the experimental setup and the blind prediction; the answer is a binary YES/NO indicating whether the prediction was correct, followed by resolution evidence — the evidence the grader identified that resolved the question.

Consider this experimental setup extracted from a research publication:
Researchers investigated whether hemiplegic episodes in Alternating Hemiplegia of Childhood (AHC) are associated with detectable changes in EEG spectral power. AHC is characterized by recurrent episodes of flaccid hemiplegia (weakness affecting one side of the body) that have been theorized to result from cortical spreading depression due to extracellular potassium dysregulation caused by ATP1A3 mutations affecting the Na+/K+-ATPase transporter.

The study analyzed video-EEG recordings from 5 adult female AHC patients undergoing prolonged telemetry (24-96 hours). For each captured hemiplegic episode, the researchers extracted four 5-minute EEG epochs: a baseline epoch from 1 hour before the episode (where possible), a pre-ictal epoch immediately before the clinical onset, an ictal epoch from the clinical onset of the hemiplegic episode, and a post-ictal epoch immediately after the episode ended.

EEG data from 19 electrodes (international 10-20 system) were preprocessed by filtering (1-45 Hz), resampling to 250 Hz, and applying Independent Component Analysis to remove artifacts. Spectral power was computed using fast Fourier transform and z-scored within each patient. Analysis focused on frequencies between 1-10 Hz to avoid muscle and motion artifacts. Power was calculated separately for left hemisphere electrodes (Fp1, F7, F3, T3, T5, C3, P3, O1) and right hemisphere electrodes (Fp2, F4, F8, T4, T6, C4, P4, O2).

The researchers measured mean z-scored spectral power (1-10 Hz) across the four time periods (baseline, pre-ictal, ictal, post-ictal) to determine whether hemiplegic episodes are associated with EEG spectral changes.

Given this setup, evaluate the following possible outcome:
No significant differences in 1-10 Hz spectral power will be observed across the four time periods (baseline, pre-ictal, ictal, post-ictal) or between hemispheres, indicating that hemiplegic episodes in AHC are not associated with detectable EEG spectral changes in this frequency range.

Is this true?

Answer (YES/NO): NO